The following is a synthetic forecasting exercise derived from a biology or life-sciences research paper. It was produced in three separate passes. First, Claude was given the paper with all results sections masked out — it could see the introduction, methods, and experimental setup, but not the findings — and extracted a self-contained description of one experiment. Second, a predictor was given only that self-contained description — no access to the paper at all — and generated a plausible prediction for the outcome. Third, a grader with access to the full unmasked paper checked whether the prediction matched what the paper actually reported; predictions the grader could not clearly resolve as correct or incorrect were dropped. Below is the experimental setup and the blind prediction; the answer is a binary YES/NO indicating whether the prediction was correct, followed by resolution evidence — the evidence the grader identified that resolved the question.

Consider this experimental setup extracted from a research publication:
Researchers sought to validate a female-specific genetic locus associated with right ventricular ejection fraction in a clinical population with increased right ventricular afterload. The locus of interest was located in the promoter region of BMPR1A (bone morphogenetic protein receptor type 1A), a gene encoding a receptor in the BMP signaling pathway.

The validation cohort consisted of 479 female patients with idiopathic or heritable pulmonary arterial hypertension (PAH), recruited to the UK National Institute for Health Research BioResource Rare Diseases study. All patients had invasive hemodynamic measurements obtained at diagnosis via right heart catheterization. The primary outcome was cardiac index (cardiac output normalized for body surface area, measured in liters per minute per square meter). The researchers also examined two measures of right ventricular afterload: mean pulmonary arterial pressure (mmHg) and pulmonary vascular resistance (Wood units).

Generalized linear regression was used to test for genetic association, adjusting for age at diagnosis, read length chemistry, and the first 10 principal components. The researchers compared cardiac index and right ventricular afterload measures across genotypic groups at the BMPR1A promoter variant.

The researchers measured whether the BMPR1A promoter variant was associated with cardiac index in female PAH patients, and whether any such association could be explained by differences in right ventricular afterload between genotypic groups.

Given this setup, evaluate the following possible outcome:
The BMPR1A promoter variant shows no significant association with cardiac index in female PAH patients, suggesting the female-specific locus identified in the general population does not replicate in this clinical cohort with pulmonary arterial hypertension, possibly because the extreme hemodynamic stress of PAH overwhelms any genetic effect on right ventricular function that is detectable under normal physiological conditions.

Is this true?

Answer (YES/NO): NO